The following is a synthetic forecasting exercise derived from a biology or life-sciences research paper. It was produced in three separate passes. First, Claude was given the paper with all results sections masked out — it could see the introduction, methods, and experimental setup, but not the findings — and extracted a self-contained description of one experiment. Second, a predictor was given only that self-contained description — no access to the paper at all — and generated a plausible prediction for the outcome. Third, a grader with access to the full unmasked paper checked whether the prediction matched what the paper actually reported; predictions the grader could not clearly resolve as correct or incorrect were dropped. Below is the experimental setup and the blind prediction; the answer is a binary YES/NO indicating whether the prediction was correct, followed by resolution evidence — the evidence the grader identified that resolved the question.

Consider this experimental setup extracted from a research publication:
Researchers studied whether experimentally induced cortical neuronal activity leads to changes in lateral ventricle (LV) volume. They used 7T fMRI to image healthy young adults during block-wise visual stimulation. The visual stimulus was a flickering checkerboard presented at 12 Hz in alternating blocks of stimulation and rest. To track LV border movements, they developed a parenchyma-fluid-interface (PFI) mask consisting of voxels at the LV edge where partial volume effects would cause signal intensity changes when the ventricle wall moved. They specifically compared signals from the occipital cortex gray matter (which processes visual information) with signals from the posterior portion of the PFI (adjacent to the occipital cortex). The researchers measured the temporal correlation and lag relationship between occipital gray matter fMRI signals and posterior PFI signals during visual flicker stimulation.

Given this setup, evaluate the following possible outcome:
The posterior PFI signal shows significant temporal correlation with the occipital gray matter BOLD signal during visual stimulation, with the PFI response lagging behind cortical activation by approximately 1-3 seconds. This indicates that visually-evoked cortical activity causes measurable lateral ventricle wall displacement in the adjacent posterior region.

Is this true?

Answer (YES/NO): NO